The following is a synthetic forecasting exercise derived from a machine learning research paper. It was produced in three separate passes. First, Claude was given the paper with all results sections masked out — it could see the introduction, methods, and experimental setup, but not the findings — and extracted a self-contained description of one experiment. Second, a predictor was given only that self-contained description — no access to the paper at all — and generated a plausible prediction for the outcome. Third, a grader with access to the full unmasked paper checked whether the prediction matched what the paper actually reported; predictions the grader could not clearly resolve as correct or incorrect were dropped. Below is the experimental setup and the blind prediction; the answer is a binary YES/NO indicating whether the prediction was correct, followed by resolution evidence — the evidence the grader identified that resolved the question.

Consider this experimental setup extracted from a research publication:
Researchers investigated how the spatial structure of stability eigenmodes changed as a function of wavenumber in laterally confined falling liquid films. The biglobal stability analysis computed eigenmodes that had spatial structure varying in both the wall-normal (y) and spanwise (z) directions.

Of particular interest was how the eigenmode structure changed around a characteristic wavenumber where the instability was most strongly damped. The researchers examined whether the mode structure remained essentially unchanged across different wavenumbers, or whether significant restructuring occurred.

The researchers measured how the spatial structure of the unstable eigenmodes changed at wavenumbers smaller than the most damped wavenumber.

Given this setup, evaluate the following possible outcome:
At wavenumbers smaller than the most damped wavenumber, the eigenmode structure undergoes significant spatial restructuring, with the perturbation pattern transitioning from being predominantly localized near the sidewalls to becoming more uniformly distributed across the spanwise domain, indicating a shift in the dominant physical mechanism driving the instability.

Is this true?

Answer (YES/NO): NO